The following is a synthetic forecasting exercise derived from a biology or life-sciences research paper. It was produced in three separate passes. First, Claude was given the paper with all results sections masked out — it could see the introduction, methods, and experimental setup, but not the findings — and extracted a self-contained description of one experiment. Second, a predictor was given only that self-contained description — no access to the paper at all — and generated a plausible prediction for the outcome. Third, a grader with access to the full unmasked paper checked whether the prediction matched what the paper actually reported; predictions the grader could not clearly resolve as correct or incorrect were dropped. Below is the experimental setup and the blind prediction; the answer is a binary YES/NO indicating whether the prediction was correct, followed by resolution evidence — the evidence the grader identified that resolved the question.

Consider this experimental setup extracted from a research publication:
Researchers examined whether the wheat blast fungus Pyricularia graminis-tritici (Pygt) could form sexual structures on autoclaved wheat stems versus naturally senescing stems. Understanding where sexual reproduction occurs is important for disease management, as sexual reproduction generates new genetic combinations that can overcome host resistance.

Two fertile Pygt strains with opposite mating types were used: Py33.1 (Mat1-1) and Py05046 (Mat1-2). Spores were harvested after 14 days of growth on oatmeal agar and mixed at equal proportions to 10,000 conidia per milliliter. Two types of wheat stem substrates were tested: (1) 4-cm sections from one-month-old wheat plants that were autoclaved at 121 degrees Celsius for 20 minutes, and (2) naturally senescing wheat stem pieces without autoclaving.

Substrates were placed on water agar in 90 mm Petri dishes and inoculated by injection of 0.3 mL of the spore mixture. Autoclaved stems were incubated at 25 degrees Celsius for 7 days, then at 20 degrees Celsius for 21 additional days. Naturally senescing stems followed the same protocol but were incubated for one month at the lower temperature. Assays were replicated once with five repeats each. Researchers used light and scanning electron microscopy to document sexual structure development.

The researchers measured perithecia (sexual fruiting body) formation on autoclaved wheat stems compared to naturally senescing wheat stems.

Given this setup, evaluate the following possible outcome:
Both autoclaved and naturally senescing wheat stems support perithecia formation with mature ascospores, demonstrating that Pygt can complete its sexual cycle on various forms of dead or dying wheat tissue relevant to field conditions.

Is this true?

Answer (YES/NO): NO